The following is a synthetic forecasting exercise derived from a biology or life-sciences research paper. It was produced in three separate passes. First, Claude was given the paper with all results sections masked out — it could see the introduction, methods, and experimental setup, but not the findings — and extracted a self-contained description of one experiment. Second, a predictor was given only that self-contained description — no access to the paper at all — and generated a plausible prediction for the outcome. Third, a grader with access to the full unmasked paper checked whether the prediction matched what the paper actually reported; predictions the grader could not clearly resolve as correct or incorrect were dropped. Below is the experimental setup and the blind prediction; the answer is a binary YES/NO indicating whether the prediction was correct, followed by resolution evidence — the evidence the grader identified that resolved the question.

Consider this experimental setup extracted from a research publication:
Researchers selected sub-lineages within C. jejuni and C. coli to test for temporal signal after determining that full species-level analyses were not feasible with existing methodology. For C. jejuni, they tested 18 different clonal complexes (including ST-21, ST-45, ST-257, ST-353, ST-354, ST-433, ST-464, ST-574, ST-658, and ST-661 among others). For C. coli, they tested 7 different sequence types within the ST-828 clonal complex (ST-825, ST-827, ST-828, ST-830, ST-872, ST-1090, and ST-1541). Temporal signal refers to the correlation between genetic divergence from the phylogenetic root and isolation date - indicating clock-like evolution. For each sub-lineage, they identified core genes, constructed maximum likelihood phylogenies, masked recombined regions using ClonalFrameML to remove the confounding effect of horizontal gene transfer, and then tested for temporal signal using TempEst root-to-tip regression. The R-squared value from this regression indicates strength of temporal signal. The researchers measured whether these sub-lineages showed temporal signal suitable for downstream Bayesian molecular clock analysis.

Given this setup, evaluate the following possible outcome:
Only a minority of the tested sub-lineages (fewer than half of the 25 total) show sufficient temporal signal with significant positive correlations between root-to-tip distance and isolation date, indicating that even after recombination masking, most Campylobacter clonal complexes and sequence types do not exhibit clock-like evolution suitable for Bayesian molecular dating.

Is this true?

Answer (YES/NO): YES